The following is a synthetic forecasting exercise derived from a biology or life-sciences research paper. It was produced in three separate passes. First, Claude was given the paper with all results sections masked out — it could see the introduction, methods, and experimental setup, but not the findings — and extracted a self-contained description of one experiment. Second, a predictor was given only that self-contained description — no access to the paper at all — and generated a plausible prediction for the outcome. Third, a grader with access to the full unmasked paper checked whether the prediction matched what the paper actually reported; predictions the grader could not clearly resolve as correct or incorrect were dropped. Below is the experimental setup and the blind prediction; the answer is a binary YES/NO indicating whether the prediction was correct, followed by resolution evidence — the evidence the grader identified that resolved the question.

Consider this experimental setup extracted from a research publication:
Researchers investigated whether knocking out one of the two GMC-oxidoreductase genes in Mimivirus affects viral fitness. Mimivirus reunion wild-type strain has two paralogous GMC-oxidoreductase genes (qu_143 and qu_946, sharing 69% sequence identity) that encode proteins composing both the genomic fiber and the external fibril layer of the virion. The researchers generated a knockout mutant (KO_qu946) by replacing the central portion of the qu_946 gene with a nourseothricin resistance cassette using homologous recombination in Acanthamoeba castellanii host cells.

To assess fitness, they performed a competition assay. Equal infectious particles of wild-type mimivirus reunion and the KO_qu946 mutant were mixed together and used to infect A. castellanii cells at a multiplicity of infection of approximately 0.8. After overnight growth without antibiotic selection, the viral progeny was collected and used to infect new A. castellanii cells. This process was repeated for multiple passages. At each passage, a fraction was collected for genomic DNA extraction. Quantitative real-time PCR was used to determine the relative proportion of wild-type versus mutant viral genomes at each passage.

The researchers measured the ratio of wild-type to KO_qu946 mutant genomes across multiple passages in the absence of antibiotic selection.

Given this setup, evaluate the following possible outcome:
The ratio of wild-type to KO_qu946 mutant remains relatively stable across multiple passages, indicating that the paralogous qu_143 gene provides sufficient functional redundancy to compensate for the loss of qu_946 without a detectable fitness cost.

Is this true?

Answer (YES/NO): YES